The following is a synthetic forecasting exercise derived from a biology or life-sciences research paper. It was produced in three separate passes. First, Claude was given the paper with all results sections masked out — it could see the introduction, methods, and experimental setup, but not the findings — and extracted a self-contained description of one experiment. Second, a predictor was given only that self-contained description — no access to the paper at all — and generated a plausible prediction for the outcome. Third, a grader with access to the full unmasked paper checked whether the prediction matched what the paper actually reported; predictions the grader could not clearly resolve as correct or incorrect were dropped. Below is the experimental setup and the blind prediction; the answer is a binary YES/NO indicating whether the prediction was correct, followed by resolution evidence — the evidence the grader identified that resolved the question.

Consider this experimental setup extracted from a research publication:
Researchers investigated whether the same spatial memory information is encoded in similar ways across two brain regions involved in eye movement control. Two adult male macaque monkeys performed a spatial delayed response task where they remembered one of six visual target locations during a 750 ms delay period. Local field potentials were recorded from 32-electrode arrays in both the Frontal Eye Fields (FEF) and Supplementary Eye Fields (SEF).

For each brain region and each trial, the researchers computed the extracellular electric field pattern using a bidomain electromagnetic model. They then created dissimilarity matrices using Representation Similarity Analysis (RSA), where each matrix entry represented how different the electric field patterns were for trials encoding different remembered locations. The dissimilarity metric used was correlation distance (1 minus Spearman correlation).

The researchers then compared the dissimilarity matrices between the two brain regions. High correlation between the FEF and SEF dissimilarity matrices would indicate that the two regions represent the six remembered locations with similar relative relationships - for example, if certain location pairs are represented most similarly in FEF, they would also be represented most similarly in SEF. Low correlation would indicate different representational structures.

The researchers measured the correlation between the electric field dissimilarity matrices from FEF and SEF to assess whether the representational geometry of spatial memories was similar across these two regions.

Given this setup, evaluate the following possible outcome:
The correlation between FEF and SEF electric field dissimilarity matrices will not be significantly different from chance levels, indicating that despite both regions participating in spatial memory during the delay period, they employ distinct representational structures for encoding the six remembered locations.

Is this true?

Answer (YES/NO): NO